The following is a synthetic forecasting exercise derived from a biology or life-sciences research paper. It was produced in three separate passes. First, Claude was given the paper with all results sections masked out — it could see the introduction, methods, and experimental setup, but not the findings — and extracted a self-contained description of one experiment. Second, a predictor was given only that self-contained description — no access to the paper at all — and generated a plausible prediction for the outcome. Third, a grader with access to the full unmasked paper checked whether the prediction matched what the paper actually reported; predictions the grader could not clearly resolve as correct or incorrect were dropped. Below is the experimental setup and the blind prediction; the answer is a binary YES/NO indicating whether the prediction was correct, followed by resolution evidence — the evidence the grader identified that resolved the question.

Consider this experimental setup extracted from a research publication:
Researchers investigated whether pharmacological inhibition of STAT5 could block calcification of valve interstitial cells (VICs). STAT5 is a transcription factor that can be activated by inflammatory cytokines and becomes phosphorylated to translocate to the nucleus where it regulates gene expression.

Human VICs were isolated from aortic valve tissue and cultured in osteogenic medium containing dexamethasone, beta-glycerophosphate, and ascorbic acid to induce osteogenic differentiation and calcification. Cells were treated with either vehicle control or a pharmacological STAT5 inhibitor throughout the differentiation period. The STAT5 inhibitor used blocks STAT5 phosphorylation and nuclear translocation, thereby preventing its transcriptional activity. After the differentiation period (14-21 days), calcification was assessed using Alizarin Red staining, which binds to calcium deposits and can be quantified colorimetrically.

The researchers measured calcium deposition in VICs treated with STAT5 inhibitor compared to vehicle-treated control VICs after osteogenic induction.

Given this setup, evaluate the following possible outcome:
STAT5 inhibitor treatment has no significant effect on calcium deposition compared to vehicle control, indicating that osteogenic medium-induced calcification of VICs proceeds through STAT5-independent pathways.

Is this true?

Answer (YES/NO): NO